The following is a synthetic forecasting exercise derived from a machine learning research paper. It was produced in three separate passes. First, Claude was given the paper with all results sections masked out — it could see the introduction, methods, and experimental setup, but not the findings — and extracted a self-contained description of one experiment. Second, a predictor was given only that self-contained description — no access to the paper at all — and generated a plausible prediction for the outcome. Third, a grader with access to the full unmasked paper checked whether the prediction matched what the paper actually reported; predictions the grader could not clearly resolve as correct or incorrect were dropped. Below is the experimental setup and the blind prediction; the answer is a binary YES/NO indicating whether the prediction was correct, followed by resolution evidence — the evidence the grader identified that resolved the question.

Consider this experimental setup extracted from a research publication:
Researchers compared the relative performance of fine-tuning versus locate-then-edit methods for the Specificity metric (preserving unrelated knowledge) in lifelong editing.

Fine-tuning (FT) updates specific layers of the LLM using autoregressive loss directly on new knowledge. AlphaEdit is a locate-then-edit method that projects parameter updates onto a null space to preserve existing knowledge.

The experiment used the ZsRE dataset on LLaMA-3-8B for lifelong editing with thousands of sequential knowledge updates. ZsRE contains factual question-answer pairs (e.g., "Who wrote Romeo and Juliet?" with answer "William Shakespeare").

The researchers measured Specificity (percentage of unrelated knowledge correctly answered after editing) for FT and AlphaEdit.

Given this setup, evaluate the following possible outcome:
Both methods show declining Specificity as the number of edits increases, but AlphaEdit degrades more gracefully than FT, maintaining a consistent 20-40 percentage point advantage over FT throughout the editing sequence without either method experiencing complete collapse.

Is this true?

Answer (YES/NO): NO